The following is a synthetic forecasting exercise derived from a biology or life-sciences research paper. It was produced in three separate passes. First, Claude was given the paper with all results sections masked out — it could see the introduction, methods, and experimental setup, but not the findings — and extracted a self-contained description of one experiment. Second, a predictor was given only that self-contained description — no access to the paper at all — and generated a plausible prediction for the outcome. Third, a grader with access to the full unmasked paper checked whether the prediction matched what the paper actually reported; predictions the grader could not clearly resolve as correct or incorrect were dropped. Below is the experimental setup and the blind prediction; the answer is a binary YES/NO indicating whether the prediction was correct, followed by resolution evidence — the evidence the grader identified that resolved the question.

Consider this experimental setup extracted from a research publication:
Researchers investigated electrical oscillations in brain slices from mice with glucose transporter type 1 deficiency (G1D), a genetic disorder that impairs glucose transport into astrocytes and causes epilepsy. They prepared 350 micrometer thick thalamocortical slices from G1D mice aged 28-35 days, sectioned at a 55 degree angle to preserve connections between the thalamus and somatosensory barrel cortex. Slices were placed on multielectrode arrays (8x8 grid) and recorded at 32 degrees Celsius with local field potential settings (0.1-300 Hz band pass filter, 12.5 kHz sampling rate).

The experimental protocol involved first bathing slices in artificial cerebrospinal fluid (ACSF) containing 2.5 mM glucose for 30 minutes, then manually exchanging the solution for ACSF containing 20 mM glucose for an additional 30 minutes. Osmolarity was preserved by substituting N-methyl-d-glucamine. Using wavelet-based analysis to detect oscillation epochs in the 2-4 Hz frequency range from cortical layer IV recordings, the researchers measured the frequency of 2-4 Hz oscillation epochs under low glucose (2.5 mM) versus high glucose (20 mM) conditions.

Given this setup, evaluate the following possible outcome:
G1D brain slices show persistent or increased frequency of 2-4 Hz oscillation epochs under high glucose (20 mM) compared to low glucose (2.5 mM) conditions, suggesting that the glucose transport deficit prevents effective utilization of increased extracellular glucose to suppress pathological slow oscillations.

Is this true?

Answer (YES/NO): NO